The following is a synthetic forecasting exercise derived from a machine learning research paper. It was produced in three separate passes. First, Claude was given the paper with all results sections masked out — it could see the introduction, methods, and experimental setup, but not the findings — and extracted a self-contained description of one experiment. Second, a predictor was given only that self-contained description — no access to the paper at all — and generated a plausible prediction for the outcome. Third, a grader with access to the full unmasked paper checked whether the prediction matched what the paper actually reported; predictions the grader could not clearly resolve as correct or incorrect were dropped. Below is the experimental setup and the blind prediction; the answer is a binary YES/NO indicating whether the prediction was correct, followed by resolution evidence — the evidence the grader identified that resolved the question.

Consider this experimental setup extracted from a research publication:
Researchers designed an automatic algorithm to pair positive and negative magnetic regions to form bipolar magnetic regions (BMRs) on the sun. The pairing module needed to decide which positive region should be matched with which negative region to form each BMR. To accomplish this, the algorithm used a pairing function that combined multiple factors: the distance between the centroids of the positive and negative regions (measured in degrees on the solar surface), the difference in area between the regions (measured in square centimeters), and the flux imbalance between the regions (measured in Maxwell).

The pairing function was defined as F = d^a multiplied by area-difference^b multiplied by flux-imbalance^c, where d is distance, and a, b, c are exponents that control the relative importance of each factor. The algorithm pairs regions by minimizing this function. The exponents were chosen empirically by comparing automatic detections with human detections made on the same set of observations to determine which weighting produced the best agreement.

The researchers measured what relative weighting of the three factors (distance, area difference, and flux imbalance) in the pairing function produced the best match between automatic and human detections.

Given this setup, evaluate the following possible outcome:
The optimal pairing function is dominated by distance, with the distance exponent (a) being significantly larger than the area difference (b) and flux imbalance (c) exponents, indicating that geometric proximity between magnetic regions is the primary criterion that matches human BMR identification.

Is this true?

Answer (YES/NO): YES